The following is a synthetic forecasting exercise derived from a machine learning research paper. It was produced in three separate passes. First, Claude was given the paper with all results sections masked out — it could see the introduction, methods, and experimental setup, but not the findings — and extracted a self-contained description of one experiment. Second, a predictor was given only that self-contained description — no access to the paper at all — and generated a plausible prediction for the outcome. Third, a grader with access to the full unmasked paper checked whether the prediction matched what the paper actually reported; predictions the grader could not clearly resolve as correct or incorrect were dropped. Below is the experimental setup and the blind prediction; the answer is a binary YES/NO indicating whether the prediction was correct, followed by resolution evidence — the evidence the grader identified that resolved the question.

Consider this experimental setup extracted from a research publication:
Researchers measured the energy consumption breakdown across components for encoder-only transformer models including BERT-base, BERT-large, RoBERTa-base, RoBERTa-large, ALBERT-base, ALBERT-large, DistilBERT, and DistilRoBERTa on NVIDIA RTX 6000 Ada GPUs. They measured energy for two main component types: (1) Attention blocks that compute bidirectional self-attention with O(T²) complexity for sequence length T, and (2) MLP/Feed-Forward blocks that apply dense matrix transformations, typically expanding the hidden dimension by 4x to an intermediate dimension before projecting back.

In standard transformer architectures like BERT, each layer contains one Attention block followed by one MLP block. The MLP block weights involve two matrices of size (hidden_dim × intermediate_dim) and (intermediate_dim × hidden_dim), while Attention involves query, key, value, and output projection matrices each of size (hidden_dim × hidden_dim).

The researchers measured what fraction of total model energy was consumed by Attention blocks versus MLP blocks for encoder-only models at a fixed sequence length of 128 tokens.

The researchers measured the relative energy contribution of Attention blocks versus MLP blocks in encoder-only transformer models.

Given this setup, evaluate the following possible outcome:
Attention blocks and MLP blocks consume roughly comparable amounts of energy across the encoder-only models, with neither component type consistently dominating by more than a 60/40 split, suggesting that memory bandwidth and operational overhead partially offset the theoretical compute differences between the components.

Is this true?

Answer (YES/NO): YES